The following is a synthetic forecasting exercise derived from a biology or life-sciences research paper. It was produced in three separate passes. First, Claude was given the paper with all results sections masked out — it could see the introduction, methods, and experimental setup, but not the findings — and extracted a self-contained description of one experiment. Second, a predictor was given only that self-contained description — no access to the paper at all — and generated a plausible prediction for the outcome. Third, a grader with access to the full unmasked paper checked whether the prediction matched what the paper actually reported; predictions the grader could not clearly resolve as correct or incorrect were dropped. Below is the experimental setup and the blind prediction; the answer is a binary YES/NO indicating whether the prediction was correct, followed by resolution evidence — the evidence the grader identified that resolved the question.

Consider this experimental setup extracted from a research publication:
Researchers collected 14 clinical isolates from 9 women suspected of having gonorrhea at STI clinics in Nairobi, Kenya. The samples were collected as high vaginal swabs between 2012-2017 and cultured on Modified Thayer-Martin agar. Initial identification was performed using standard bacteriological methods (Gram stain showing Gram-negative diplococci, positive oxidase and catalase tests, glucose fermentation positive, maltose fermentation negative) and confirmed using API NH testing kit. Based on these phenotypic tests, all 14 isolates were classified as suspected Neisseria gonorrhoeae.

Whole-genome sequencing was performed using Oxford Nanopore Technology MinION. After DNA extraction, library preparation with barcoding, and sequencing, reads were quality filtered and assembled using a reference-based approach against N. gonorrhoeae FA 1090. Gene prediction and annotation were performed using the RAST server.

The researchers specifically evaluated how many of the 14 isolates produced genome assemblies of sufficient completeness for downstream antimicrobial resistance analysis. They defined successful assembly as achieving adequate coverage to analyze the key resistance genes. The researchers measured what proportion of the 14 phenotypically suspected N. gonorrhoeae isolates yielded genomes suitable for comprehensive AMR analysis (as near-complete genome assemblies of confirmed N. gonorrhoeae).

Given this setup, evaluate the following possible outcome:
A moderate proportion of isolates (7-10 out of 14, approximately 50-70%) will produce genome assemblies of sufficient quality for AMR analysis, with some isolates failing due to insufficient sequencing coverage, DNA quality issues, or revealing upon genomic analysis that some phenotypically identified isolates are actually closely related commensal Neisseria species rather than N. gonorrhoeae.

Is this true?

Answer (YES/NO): NO